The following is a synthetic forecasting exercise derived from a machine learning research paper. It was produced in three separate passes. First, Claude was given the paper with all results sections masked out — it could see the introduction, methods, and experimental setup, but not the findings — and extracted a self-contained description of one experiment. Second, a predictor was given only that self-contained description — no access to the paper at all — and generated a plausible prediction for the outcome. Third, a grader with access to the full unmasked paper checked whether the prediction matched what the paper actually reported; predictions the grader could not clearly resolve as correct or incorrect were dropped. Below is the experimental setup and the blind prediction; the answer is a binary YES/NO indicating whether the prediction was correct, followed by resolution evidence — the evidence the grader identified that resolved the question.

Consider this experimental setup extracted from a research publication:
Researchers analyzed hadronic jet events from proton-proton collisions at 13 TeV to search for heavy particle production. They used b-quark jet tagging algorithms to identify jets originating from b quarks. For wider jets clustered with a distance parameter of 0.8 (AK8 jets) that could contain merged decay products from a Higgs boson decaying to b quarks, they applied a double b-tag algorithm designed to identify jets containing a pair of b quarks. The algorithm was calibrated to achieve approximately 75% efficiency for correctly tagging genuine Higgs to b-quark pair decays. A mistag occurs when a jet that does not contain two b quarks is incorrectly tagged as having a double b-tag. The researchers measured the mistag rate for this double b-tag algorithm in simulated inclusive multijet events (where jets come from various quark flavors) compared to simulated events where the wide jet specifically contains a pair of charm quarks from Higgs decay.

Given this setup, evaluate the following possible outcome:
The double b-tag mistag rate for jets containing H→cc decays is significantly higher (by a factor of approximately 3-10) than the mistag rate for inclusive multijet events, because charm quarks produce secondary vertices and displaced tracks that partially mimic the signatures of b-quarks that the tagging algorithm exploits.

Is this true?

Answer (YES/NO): YES